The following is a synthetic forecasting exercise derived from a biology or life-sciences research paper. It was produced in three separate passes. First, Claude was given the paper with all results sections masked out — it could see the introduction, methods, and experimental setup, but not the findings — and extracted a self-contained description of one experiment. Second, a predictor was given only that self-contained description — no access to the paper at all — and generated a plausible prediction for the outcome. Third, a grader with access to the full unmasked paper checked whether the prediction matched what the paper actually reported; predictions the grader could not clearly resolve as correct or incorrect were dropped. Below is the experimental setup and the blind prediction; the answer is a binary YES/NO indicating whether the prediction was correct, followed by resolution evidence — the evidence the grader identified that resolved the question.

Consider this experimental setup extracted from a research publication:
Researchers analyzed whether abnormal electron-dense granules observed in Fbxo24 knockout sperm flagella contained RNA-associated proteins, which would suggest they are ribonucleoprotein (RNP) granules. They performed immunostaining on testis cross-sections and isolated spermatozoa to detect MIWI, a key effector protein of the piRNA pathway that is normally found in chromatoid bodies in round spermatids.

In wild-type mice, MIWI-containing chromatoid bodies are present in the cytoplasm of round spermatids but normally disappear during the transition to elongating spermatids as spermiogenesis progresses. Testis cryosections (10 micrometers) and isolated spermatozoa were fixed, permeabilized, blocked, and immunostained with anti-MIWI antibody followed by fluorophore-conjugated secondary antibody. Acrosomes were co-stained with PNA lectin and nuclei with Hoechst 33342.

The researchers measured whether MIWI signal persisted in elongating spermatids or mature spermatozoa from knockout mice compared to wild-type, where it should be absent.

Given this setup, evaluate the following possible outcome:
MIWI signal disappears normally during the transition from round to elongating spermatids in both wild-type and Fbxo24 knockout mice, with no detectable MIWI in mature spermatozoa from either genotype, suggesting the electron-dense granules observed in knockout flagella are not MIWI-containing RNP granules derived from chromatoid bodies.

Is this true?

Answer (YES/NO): YES